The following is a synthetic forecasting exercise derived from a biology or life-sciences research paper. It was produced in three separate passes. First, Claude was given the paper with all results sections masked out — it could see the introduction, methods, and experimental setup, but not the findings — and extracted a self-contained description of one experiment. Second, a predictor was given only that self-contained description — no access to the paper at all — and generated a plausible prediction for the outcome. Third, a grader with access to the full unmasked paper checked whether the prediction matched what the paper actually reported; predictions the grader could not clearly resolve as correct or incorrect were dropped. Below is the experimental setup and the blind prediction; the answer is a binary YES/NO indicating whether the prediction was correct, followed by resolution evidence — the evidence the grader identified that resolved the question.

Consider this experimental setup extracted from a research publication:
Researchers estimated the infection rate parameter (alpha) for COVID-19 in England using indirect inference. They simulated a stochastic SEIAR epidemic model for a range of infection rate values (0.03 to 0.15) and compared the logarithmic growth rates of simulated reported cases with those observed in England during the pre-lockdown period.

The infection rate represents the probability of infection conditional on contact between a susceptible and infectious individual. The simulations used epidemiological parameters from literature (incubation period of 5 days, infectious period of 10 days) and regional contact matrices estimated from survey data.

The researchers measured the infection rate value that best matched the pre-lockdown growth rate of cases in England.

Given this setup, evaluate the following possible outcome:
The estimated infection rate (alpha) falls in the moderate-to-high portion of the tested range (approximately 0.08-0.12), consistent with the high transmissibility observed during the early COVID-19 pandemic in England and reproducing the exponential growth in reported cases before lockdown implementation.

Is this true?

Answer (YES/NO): NO